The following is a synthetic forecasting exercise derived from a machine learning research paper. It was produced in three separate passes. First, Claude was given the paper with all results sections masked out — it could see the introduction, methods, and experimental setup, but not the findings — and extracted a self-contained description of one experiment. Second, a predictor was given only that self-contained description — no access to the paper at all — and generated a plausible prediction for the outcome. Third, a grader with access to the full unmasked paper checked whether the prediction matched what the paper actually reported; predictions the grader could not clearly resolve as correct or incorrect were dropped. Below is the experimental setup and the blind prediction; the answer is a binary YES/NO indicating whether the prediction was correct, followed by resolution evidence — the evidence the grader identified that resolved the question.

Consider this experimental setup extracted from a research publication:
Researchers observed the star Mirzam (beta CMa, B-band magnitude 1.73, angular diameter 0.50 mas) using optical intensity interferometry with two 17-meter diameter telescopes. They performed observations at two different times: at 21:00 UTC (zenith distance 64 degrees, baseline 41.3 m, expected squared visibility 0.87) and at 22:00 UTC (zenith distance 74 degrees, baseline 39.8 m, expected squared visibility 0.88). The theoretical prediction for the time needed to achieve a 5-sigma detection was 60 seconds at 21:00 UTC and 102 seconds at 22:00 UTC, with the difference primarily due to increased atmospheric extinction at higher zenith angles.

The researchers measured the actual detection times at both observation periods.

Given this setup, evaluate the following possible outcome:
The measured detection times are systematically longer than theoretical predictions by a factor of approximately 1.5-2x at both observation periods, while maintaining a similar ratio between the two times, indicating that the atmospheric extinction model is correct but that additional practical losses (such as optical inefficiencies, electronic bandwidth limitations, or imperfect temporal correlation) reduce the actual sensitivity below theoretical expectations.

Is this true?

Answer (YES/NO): NO